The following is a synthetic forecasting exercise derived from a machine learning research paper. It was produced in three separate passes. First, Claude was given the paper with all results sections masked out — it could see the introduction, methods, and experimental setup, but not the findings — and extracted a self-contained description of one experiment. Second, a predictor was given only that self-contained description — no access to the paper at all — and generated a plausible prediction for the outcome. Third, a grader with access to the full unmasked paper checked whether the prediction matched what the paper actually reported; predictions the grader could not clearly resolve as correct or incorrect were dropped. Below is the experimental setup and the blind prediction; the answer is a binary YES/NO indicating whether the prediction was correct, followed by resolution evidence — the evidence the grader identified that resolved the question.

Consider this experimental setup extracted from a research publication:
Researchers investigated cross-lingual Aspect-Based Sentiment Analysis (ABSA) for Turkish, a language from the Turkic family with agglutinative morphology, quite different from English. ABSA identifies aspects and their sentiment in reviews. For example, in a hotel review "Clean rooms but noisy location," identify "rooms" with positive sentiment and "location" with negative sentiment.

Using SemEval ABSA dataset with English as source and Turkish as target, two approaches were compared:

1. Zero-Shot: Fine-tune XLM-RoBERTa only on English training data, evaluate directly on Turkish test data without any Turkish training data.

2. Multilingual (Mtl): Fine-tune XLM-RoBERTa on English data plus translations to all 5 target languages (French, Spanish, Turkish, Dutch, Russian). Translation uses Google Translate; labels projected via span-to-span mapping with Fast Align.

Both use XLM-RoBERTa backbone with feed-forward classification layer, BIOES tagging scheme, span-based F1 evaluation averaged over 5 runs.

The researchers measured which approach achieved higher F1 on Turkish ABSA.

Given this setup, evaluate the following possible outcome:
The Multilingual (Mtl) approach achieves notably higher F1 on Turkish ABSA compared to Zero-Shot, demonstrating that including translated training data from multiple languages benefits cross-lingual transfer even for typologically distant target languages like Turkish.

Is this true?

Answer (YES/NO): NO